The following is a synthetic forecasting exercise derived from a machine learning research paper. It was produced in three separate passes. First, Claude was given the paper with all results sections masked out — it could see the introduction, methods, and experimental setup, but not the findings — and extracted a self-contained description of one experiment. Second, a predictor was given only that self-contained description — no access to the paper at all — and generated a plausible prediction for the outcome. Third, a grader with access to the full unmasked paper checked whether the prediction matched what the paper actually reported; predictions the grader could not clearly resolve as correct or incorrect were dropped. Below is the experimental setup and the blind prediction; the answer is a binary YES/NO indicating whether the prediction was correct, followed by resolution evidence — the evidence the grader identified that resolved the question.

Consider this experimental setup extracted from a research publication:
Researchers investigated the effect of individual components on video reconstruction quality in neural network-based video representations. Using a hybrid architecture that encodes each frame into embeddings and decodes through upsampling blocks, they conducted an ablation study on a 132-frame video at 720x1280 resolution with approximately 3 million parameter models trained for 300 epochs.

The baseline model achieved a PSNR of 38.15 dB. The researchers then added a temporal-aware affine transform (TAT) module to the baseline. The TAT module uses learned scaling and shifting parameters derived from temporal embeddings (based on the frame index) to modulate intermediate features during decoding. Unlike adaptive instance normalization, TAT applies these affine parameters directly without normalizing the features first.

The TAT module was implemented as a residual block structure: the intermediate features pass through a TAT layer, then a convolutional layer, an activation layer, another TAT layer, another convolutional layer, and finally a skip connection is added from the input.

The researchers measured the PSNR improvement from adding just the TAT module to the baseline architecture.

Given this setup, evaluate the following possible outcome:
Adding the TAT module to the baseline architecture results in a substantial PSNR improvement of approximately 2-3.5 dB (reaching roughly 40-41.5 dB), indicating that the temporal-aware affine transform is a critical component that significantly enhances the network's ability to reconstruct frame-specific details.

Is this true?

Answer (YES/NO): NO